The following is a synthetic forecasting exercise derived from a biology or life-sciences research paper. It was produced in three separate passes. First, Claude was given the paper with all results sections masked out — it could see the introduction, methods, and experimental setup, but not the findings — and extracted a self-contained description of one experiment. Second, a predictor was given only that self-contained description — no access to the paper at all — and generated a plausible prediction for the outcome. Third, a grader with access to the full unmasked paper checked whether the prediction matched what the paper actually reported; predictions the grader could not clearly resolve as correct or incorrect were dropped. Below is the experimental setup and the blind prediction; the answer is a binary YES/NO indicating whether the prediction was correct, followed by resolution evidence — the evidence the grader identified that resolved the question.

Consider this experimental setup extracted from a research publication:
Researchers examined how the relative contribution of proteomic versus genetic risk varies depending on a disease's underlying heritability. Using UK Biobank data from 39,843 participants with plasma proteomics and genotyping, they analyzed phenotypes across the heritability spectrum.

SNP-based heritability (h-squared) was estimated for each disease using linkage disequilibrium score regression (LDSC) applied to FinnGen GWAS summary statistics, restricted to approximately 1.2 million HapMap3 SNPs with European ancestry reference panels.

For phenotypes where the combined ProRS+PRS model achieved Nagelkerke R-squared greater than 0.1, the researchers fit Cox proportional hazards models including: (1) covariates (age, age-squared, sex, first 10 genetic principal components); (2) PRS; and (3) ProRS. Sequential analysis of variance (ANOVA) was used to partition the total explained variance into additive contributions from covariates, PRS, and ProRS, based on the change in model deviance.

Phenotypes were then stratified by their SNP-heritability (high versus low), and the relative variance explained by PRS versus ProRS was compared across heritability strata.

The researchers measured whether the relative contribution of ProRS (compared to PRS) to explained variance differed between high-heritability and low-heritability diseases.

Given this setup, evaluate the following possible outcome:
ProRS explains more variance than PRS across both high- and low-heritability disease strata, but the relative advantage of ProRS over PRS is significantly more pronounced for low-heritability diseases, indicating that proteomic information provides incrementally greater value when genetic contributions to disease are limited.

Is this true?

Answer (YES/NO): YES